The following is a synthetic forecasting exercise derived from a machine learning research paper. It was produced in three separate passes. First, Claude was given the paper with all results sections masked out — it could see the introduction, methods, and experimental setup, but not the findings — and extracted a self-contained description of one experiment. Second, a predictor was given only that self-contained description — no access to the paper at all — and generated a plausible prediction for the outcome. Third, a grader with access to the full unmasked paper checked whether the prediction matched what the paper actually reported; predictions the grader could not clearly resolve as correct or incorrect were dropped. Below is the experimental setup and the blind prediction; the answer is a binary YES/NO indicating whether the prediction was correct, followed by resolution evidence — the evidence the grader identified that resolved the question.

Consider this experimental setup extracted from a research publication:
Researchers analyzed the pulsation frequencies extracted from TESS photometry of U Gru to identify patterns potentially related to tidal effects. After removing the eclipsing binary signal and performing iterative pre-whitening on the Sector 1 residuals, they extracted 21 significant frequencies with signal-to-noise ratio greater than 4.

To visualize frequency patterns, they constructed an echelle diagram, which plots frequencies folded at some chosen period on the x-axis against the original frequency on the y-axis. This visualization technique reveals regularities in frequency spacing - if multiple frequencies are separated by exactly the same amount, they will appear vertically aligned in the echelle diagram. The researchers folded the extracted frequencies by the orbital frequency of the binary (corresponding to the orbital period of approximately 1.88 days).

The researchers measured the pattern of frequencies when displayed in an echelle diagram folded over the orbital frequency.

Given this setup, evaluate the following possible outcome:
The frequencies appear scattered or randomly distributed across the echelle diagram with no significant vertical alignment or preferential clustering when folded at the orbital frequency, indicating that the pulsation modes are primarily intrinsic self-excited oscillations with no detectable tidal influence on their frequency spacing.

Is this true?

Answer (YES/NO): NO